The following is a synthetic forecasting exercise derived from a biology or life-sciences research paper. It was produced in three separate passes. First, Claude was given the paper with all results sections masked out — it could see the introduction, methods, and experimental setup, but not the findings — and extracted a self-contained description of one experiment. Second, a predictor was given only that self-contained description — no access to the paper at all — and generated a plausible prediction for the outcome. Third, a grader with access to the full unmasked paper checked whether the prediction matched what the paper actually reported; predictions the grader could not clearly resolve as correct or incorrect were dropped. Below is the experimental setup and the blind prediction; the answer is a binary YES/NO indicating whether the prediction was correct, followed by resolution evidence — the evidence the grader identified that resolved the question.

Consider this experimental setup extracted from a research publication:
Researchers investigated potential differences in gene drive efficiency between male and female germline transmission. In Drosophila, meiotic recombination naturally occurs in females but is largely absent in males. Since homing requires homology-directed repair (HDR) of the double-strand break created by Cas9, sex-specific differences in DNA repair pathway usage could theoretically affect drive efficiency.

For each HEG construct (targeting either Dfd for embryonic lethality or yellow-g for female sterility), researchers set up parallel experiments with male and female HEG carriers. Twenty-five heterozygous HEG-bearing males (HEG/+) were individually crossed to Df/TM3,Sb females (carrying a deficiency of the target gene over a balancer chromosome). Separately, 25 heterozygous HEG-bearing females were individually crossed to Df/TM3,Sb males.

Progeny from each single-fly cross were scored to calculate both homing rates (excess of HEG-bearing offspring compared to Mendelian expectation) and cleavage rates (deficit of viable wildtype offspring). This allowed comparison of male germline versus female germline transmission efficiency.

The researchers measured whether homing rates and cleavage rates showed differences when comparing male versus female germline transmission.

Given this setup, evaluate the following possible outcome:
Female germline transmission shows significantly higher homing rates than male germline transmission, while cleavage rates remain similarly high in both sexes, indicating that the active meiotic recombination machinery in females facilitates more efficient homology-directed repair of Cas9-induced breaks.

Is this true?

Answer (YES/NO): NO